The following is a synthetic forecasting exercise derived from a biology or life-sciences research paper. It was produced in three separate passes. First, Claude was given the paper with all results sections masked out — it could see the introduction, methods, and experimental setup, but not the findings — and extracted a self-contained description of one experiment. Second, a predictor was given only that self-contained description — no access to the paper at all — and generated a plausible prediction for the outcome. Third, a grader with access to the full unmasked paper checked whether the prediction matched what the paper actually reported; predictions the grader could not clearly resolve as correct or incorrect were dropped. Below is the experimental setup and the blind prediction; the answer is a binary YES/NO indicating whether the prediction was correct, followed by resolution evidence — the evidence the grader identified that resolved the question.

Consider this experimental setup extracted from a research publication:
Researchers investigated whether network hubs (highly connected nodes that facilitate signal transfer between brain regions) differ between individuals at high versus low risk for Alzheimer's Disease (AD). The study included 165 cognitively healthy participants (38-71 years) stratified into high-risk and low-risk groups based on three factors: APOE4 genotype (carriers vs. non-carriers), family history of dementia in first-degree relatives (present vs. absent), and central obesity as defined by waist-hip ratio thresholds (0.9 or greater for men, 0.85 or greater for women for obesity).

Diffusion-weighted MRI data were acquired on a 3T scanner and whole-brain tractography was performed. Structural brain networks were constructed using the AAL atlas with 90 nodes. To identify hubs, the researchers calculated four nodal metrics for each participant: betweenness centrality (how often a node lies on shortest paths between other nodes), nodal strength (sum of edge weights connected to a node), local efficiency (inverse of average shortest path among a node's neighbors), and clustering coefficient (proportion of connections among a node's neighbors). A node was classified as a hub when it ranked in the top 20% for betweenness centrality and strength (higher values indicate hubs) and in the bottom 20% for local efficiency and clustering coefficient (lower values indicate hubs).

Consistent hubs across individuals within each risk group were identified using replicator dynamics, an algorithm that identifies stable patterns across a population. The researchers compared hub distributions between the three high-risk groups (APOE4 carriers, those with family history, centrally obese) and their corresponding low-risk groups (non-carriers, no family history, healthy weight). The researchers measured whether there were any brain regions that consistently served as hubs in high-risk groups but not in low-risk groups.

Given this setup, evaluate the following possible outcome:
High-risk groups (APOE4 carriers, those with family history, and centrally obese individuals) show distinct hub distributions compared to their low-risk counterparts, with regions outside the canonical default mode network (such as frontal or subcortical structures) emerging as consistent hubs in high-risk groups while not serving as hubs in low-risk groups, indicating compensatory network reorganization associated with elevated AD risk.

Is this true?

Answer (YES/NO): YES